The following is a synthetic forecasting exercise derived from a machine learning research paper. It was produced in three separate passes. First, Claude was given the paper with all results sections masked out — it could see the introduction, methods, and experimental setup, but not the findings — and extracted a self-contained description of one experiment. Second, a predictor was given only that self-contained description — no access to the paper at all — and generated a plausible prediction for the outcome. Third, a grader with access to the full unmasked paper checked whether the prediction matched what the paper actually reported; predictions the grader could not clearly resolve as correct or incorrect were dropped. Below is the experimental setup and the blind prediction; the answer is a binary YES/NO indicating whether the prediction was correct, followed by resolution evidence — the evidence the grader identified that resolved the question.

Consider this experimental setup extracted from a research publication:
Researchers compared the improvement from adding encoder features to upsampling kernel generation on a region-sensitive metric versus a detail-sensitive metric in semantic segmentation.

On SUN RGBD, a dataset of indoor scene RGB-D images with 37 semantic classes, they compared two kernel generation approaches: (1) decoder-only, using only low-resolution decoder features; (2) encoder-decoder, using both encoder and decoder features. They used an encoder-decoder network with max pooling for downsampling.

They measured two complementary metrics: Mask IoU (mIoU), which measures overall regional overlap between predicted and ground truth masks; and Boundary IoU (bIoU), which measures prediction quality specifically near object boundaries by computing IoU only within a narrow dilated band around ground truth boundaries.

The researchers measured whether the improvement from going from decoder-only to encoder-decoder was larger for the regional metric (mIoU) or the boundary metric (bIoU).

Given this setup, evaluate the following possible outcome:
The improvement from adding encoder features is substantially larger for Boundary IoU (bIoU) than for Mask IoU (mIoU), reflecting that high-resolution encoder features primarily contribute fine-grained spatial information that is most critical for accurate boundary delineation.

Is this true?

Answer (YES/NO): YES